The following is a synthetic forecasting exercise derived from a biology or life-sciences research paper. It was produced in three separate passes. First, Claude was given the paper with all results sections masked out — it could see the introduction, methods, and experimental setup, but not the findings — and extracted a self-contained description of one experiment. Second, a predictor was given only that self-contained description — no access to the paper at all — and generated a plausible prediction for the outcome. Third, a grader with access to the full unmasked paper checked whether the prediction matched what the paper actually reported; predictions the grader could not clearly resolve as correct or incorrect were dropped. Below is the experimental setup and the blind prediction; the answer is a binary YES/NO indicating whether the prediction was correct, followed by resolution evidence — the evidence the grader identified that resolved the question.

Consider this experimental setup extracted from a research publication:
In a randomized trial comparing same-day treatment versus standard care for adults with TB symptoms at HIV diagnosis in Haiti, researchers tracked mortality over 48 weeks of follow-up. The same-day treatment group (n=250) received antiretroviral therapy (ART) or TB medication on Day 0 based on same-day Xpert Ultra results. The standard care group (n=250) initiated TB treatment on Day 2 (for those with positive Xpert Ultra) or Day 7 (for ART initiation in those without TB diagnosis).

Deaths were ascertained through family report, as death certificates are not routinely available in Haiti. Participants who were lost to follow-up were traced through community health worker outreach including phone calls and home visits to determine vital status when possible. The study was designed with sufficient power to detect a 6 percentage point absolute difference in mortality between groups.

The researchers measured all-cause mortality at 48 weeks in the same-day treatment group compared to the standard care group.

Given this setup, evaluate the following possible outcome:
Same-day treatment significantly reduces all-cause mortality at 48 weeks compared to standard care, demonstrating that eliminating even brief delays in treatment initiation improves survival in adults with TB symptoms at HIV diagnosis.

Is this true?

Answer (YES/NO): NO